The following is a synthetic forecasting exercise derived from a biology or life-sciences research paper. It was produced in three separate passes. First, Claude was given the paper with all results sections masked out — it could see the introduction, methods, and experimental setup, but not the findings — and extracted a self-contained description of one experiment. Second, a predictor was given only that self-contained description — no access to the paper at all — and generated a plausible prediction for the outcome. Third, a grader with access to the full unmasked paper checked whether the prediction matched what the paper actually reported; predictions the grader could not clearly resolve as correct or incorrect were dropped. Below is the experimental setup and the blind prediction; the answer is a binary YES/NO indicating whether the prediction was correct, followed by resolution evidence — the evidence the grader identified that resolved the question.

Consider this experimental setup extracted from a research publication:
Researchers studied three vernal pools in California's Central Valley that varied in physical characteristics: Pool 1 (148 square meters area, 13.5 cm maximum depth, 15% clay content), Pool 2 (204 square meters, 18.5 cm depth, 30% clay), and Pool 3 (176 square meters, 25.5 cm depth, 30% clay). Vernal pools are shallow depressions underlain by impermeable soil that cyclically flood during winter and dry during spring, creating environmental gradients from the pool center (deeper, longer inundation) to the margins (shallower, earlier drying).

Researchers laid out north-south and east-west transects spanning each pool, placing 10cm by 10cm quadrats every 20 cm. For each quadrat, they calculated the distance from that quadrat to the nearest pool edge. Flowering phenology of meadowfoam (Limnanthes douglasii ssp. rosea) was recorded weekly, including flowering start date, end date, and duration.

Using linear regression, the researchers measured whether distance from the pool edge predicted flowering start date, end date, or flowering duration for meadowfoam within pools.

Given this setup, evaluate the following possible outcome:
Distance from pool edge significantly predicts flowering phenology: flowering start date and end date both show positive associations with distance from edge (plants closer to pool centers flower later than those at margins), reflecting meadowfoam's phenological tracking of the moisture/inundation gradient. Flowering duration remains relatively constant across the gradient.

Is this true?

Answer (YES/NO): NO